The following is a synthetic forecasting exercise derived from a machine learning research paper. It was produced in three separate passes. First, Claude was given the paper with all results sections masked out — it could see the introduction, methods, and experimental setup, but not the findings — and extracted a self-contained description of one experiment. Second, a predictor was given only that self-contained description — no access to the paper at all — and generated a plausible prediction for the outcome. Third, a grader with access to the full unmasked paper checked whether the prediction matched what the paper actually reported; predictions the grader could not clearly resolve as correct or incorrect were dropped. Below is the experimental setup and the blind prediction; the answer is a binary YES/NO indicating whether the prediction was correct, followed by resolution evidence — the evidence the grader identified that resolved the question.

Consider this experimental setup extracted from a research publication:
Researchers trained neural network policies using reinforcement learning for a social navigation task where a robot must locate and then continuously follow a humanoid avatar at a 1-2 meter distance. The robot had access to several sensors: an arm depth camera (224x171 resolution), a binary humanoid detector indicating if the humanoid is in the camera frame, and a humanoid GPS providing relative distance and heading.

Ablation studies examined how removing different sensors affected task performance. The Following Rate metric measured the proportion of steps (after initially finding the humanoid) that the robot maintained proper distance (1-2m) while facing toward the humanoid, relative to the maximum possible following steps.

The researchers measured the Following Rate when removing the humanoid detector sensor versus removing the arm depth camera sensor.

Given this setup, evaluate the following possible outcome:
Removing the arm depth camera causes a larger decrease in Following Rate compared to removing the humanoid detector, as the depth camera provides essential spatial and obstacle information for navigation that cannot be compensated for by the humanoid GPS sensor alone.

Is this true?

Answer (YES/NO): YES